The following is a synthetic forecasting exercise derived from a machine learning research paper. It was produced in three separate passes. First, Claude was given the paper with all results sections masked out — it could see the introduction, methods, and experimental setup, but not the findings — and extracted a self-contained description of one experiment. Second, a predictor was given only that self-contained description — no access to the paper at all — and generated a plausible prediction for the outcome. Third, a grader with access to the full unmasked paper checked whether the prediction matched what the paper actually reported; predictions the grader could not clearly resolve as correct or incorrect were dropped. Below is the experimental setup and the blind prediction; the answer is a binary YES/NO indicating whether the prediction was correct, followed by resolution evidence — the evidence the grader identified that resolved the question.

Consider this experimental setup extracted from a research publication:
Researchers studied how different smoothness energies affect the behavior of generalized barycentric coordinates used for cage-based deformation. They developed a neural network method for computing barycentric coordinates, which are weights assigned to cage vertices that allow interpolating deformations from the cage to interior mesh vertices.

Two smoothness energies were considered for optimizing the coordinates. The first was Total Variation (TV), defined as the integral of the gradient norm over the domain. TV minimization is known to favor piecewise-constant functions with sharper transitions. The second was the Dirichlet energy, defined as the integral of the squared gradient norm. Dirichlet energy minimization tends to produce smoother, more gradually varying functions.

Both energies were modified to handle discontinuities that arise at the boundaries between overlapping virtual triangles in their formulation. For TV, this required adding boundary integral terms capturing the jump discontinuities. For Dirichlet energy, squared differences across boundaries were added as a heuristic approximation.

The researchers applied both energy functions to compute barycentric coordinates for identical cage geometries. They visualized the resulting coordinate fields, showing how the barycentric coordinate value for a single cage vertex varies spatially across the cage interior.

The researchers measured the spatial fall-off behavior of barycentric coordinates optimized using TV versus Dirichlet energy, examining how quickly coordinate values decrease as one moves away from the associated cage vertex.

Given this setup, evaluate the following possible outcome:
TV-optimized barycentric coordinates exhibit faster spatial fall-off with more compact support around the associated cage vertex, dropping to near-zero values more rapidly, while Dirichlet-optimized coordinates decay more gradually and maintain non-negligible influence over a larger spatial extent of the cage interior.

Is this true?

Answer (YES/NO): YES